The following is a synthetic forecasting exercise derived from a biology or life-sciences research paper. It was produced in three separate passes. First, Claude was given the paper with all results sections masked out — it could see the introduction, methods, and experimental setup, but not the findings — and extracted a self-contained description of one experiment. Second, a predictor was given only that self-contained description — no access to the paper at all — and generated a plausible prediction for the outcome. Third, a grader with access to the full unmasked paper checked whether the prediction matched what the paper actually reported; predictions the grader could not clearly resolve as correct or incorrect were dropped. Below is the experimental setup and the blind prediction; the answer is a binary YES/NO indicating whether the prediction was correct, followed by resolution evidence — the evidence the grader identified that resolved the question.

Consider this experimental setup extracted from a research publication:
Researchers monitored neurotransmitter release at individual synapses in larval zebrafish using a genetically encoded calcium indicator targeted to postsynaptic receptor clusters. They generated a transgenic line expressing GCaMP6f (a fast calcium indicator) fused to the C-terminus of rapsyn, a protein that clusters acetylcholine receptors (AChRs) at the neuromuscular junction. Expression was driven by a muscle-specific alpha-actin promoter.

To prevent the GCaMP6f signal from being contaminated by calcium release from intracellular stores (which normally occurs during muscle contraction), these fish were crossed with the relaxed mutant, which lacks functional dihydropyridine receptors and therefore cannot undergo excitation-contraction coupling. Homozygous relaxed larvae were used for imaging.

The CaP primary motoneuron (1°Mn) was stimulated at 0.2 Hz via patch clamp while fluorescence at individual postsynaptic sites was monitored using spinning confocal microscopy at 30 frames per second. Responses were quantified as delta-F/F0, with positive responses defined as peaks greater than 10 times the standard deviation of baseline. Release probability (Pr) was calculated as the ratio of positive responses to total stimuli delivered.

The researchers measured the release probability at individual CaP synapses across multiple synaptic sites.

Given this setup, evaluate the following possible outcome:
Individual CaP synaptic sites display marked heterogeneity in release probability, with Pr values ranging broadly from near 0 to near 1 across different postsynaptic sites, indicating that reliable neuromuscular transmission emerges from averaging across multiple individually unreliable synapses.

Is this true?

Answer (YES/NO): NO